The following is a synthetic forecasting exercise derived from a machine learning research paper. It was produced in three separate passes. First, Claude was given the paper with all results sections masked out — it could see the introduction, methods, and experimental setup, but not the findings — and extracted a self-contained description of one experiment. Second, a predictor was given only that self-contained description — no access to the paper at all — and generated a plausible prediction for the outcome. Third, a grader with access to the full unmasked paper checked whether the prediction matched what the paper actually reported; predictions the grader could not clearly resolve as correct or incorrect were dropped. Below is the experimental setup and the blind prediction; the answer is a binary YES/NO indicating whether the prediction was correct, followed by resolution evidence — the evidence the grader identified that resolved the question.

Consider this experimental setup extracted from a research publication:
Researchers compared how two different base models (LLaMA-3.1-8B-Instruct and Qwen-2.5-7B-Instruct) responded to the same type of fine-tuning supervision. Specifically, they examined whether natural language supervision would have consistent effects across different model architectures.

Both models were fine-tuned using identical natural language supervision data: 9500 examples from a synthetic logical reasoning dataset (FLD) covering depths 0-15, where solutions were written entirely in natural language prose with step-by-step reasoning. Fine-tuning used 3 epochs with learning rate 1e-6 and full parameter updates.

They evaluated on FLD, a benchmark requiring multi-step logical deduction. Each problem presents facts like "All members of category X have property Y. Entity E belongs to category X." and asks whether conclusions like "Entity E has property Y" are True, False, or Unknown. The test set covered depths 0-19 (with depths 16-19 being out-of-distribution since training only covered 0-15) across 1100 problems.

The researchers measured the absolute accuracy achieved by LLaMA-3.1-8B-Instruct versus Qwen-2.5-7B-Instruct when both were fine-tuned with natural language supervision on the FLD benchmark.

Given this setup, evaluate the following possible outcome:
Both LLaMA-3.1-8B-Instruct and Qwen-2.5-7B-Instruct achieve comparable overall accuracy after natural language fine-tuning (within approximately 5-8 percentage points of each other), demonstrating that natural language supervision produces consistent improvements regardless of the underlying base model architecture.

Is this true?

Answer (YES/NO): YES